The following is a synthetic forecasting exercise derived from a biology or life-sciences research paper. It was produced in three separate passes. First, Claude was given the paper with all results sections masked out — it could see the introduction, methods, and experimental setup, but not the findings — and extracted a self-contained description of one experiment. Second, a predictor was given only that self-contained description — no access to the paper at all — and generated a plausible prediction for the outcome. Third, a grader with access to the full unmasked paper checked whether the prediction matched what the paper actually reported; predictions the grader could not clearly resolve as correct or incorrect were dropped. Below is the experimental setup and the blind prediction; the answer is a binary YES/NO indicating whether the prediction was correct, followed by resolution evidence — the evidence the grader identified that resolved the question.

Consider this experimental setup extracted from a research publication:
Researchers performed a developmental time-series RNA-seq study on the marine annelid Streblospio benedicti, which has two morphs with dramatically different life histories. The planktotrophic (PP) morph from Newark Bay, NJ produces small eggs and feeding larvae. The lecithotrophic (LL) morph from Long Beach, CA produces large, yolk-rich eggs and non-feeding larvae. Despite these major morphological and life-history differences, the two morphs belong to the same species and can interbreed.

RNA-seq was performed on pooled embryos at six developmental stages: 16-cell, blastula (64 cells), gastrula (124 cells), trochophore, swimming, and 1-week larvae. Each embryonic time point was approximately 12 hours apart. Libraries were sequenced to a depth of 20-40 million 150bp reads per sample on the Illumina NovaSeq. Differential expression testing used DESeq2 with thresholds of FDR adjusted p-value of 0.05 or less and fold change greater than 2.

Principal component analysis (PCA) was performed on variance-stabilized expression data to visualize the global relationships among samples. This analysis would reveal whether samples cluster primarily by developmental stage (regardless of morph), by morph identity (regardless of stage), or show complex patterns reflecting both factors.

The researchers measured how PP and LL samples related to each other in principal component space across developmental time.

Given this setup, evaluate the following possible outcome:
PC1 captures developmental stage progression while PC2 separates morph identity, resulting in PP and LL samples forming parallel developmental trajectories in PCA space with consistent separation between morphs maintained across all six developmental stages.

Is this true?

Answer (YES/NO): NO